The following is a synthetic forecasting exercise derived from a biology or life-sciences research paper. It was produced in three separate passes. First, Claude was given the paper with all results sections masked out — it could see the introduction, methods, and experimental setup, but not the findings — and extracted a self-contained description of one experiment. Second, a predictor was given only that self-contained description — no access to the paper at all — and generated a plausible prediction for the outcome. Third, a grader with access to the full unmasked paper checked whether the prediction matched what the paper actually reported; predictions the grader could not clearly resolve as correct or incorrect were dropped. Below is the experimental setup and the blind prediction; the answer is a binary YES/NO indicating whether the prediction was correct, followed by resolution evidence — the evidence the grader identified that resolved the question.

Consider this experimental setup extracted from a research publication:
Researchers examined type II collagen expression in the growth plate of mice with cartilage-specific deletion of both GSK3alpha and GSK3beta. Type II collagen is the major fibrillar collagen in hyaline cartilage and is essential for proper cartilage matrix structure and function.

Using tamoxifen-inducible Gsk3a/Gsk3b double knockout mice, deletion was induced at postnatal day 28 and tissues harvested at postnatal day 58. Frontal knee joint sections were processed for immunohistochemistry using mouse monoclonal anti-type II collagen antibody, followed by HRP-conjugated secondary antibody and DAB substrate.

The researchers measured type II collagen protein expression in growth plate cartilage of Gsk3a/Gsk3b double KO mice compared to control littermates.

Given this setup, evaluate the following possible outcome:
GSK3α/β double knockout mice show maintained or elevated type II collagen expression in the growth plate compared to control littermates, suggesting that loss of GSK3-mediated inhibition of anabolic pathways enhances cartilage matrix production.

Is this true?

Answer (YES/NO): NO